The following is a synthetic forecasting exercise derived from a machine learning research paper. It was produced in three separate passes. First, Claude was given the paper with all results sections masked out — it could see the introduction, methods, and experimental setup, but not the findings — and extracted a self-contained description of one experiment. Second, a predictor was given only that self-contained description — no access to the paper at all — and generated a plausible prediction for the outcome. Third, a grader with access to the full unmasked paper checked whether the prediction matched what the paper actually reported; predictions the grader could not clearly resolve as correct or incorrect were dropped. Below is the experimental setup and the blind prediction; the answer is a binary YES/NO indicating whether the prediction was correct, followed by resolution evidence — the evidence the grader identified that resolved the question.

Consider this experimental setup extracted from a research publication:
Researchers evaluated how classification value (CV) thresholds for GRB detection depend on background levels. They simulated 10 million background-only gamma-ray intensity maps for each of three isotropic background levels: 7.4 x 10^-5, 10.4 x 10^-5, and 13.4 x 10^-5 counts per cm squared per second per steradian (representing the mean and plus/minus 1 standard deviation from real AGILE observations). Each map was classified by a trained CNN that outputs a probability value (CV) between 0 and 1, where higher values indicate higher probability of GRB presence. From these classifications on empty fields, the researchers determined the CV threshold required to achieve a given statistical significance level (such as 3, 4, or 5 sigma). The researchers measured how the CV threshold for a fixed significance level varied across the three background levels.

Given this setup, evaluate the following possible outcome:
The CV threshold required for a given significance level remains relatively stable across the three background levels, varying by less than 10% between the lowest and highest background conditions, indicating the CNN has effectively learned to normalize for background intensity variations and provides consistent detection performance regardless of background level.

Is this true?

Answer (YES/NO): NO